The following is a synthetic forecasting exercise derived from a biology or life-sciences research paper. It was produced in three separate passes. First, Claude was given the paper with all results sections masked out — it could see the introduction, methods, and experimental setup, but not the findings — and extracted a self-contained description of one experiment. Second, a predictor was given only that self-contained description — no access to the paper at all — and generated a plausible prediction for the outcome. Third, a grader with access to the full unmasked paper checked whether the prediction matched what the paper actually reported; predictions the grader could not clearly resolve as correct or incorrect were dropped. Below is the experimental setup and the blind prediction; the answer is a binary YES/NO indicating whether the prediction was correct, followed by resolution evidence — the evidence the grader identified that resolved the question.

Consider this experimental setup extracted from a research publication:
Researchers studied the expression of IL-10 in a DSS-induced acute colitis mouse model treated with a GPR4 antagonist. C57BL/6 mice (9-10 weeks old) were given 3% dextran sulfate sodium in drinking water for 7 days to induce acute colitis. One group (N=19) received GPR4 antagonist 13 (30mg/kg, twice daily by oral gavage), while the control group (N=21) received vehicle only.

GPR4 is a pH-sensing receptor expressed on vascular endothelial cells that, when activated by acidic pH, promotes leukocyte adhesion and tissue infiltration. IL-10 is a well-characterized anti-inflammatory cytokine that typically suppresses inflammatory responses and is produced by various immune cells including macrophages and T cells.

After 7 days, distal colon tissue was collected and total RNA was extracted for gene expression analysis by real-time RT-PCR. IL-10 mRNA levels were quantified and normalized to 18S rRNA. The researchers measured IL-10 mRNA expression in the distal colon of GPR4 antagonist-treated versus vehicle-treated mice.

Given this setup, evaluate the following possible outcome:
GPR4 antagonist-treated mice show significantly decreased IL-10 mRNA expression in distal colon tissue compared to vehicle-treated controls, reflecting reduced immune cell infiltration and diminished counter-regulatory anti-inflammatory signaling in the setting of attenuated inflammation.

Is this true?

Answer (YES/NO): YES